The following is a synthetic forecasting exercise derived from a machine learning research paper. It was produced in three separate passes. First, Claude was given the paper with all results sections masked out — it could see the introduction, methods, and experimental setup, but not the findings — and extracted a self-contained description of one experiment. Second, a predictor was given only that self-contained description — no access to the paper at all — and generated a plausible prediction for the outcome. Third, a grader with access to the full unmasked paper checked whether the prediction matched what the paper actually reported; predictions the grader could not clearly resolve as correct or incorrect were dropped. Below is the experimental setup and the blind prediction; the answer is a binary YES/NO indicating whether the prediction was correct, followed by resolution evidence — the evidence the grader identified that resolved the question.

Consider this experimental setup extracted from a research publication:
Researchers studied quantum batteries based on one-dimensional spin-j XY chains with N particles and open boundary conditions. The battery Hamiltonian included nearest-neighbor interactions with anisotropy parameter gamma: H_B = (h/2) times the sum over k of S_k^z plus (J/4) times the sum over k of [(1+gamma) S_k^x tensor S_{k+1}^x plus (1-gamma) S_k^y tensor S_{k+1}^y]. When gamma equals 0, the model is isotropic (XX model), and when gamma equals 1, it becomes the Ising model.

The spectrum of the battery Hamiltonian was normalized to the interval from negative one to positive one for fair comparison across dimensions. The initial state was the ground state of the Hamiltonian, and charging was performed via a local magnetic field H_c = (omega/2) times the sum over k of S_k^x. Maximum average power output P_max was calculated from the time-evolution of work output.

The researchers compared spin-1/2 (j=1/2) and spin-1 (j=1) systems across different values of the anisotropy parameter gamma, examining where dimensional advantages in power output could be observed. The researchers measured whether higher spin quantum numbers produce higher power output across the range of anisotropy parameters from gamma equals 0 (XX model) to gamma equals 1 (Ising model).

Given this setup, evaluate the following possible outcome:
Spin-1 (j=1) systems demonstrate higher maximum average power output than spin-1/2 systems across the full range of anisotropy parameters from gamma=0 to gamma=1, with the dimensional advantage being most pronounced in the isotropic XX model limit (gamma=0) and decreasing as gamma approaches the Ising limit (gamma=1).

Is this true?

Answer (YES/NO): NO